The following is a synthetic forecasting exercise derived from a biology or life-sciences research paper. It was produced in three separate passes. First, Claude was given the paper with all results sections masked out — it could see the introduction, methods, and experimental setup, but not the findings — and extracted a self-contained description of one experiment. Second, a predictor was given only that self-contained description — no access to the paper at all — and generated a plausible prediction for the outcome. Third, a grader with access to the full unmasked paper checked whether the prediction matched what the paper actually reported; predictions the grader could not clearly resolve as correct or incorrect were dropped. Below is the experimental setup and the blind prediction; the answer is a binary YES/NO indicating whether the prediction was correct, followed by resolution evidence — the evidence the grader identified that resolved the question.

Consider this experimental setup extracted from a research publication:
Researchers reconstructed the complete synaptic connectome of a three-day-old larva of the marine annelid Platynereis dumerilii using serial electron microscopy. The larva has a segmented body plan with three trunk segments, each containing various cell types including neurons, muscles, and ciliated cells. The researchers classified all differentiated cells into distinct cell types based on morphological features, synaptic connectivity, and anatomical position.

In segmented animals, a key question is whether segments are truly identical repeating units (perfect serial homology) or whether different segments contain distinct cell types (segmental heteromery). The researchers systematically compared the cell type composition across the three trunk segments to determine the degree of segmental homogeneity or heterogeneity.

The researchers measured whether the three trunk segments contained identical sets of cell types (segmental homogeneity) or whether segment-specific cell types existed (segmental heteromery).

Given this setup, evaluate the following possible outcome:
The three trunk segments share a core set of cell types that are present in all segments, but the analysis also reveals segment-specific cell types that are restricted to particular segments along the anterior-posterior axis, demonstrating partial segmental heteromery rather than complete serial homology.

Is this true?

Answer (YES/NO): YES